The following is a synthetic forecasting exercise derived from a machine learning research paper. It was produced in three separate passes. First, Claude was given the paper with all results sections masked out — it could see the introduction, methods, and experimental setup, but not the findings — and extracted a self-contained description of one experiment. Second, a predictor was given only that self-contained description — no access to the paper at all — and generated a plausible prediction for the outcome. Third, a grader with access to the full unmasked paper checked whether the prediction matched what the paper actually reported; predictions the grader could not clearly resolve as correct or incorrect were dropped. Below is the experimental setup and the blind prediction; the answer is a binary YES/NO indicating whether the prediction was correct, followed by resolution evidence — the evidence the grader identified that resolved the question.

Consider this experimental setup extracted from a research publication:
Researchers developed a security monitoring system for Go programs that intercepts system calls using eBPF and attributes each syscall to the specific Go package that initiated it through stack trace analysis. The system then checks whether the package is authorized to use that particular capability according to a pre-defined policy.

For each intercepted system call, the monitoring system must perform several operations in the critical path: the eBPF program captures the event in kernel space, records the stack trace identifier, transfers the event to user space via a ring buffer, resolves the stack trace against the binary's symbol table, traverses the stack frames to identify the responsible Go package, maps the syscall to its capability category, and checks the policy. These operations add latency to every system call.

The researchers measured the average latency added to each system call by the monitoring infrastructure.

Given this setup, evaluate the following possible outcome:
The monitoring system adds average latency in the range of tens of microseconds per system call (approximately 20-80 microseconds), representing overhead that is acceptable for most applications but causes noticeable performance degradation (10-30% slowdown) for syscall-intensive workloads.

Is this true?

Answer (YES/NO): NO